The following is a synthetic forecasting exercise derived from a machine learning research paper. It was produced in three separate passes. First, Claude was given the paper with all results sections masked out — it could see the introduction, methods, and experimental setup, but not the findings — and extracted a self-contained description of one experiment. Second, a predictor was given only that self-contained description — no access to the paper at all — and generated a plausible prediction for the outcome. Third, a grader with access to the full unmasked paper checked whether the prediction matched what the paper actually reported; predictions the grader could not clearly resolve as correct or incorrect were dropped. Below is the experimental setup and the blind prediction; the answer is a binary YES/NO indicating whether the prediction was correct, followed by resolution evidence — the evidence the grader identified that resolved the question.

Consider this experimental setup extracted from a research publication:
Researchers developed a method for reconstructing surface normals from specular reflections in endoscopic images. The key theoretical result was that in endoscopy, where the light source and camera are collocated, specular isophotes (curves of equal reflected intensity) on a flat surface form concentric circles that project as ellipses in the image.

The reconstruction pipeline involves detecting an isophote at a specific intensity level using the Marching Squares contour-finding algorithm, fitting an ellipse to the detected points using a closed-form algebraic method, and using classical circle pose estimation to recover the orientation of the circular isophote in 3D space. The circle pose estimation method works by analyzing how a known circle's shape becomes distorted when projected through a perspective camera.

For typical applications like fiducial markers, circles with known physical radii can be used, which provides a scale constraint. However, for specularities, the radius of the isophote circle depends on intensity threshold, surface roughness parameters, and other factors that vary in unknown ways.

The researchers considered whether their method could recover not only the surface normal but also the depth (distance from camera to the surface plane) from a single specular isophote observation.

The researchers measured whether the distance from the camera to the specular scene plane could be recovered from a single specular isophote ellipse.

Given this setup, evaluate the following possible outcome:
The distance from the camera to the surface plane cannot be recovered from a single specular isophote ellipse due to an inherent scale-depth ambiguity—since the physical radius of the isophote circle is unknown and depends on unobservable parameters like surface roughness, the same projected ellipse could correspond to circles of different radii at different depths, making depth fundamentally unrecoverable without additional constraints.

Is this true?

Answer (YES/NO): YES